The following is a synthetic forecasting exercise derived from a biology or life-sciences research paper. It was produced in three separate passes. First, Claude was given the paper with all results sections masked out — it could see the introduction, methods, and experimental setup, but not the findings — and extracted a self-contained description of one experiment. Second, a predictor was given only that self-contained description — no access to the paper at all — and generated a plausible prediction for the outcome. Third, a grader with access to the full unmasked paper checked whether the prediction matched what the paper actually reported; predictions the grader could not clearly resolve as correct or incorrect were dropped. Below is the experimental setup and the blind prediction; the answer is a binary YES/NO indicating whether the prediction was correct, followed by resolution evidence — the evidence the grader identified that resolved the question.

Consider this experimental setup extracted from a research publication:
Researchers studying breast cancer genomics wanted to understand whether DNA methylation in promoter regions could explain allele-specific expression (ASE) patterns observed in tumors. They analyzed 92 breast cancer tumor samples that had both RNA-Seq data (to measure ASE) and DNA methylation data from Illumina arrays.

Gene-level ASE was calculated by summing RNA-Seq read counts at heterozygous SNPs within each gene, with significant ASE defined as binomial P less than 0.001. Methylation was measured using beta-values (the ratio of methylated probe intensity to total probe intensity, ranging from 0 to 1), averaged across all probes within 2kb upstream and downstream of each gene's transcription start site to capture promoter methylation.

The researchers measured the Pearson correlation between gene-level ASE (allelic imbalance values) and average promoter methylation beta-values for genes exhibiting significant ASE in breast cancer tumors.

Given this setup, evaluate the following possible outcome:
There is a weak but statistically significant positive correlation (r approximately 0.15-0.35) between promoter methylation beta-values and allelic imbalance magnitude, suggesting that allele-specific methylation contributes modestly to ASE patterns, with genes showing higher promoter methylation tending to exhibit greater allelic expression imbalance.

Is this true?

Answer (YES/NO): NO